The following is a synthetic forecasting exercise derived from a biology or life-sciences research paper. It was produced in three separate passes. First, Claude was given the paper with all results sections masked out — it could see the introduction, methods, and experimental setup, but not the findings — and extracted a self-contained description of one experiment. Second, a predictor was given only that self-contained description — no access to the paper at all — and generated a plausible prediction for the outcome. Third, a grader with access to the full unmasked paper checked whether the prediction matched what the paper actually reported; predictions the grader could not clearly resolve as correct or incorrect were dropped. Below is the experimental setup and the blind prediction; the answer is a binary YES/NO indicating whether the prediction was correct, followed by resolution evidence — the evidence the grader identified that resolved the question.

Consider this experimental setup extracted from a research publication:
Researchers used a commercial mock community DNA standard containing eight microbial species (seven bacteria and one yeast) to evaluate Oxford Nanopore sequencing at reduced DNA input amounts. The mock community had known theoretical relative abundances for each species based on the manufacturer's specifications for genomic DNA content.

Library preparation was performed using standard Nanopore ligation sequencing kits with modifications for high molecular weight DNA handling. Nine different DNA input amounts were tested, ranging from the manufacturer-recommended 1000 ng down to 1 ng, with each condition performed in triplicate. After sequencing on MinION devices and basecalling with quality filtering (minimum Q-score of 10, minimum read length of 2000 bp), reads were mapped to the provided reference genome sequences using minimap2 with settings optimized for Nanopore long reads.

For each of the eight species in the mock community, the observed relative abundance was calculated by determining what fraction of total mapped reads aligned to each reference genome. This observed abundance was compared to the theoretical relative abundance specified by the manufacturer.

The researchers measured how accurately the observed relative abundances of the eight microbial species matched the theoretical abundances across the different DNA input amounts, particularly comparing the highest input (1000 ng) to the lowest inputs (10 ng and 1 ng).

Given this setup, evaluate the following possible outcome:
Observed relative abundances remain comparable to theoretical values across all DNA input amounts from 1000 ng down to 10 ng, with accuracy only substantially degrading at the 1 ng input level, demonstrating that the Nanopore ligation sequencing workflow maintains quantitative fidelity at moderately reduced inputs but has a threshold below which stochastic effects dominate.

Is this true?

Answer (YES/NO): NO